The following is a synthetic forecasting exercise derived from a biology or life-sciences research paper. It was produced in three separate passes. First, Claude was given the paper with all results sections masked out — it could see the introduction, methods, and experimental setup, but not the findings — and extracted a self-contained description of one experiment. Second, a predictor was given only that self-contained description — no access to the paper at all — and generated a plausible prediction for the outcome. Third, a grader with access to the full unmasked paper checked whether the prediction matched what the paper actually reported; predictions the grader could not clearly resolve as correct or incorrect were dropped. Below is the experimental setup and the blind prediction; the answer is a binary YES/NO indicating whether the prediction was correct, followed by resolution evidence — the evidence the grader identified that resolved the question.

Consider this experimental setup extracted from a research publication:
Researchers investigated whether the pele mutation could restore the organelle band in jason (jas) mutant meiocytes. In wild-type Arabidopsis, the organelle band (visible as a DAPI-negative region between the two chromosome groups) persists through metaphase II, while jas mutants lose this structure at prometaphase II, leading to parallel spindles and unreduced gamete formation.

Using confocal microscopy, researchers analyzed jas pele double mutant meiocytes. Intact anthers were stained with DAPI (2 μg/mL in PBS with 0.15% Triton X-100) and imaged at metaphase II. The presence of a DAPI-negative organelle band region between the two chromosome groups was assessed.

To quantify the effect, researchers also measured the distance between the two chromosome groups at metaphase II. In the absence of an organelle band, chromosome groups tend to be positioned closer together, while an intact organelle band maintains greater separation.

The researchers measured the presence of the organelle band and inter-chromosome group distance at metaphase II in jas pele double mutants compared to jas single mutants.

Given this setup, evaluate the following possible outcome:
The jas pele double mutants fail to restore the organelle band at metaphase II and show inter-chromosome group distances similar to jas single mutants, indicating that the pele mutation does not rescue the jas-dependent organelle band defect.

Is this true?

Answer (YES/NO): NO